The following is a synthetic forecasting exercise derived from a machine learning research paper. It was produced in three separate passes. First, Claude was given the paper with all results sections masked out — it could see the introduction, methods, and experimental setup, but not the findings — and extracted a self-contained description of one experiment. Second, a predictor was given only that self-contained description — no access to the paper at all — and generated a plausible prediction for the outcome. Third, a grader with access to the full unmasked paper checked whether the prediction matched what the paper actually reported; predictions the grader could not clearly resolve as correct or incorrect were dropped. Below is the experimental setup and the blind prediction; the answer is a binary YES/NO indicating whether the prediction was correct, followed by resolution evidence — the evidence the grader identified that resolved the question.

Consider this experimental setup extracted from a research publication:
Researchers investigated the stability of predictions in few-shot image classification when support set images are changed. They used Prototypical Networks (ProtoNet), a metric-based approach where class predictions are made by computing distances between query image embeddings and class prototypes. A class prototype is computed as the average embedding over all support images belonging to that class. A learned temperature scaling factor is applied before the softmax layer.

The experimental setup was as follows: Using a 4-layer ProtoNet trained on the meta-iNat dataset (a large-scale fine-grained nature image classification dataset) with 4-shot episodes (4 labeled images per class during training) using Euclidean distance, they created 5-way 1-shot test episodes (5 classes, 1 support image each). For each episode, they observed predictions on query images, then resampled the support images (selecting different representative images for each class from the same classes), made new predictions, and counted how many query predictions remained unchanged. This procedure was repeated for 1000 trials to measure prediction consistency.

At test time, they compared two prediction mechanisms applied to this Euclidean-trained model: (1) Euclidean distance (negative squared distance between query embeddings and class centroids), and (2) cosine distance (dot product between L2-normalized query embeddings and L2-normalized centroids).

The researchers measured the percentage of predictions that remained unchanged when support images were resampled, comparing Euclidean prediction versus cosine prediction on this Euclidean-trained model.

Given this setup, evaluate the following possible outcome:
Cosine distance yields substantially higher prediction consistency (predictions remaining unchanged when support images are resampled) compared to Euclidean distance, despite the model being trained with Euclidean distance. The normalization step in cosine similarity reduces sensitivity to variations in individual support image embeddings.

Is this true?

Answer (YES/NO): YES